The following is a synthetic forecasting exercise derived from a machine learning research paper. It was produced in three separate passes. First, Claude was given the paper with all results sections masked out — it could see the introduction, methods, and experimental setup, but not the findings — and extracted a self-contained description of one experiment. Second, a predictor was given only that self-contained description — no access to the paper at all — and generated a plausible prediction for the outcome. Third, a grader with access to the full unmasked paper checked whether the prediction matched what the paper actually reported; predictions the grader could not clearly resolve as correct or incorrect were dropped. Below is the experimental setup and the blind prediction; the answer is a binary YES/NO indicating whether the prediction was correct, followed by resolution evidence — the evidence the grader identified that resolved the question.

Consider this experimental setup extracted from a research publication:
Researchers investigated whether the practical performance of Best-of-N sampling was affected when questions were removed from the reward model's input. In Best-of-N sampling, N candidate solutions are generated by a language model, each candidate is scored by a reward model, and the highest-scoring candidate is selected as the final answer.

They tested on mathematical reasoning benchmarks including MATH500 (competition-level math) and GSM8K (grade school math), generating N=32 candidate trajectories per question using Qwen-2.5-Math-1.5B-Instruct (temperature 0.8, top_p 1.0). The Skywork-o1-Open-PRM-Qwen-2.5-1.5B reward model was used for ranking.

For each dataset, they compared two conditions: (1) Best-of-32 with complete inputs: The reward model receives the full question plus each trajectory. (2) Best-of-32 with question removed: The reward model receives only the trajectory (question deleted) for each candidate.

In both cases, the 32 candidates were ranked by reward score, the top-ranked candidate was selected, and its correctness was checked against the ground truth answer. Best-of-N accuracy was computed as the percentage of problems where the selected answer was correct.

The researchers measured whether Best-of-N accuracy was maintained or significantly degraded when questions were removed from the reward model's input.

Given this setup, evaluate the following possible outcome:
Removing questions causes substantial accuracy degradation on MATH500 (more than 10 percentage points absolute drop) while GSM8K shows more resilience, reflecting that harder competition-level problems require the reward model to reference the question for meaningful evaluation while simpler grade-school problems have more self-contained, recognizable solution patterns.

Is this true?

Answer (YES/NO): NO